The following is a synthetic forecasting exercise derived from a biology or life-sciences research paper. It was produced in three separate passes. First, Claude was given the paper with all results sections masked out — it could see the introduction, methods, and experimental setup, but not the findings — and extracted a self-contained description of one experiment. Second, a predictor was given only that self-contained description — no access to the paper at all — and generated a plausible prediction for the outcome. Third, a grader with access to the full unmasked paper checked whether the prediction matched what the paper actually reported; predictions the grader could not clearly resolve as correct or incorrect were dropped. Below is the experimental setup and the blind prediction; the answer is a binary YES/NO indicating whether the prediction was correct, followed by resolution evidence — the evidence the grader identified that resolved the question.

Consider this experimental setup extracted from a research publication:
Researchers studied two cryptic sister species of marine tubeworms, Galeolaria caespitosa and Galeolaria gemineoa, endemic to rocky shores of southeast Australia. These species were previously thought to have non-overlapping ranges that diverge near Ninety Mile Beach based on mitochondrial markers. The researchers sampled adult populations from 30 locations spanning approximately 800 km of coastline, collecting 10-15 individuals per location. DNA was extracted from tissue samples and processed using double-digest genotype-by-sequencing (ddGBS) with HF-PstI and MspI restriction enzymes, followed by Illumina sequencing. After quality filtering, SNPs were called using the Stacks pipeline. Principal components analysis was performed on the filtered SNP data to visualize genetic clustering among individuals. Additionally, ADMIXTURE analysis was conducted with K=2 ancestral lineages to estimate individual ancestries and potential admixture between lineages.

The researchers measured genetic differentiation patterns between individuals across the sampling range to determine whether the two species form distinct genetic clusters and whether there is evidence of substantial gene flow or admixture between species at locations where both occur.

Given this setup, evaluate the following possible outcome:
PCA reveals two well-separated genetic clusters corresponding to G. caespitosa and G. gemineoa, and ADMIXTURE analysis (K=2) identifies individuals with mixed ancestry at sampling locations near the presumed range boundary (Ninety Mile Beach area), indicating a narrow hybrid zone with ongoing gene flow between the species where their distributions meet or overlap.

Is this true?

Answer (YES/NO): NO